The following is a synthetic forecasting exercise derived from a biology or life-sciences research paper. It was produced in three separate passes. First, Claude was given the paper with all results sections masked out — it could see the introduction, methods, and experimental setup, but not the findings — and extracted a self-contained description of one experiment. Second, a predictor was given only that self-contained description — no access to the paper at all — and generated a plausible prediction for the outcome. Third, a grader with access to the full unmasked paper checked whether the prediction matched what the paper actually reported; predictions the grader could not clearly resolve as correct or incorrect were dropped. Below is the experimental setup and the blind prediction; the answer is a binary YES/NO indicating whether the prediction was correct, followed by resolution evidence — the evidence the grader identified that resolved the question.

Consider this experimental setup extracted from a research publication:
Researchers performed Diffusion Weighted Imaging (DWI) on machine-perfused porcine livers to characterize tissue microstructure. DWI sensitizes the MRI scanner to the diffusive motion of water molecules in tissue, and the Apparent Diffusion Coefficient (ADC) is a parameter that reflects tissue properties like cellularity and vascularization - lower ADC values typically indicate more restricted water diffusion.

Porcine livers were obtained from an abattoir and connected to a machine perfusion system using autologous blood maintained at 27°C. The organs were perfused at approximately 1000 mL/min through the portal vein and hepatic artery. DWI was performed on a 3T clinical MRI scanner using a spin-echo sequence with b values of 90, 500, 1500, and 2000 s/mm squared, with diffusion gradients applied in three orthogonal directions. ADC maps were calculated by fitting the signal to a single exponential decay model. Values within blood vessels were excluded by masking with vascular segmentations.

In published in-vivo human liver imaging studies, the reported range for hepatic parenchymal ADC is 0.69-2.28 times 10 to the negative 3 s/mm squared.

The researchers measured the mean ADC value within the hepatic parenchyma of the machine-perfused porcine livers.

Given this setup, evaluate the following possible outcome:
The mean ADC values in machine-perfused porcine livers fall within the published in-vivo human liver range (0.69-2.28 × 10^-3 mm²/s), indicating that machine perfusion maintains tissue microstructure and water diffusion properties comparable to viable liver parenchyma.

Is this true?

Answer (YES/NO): NO